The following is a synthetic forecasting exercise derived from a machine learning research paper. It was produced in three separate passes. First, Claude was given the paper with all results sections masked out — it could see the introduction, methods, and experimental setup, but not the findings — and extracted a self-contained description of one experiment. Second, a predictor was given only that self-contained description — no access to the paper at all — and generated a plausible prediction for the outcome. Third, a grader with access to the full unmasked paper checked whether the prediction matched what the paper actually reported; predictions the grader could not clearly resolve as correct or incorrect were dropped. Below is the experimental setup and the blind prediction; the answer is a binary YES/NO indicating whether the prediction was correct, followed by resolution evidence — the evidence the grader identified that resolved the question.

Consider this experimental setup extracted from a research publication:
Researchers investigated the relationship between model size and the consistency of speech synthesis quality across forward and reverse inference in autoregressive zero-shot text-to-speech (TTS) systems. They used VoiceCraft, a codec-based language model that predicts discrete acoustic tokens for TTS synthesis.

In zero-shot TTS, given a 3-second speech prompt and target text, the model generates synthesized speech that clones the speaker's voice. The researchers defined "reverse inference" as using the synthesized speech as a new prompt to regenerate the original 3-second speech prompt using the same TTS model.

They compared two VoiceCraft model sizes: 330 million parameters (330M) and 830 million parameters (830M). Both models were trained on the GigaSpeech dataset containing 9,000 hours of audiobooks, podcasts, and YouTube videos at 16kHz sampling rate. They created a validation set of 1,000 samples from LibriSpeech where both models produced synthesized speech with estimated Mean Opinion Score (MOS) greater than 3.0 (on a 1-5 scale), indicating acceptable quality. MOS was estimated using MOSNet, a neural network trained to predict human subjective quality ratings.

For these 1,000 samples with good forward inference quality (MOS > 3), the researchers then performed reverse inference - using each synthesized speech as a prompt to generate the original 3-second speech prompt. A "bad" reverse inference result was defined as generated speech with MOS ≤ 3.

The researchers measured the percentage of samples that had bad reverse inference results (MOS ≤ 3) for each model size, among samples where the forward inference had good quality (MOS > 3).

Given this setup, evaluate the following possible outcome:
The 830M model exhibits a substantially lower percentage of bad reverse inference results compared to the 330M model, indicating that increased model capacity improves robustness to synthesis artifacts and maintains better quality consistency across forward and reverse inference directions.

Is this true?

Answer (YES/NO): YES